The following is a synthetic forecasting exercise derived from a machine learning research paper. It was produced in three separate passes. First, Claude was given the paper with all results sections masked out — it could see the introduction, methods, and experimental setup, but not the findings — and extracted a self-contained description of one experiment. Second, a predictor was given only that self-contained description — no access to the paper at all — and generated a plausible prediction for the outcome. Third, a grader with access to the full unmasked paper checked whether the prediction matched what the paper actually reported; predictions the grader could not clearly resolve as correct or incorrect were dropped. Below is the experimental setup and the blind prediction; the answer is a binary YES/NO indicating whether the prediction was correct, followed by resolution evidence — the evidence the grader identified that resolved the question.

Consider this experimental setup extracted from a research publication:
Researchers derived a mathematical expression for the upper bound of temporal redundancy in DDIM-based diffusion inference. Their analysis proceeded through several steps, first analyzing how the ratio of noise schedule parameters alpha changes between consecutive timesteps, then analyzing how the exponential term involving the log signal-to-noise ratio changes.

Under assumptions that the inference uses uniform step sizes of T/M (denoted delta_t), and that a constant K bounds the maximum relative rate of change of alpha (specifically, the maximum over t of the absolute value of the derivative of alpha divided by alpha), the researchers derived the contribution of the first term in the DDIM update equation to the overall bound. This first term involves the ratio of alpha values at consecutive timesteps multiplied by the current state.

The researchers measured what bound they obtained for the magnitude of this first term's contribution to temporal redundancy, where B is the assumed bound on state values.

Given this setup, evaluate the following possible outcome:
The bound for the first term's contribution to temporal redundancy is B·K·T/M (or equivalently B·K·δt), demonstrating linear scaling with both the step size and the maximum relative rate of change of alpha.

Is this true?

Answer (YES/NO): YES